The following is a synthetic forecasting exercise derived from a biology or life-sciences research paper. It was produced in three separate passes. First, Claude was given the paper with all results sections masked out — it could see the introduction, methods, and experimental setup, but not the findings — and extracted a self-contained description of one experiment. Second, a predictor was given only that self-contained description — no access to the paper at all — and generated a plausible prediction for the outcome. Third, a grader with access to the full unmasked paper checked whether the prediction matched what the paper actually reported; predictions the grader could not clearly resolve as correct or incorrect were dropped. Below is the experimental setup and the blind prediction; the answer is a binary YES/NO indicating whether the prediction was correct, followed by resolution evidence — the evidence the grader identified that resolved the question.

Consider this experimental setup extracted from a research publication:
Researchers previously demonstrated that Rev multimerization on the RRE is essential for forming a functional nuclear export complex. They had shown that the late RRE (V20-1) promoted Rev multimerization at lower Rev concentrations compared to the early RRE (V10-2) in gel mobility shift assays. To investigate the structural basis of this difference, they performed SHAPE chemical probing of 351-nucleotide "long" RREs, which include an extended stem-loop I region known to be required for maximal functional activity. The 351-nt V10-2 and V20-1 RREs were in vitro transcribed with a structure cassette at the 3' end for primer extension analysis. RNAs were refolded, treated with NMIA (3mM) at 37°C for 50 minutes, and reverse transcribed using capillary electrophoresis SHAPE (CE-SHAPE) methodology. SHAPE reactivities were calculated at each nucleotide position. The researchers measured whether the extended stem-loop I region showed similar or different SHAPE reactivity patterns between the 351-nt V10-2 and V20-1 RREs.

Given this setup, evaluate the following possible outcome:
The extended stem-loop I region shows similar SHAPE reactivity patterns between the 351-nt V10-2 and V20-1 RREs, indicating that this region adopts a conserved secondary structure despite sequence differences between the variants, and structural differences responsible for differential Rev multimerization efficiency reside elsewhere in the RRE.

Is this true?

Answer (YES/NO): YES